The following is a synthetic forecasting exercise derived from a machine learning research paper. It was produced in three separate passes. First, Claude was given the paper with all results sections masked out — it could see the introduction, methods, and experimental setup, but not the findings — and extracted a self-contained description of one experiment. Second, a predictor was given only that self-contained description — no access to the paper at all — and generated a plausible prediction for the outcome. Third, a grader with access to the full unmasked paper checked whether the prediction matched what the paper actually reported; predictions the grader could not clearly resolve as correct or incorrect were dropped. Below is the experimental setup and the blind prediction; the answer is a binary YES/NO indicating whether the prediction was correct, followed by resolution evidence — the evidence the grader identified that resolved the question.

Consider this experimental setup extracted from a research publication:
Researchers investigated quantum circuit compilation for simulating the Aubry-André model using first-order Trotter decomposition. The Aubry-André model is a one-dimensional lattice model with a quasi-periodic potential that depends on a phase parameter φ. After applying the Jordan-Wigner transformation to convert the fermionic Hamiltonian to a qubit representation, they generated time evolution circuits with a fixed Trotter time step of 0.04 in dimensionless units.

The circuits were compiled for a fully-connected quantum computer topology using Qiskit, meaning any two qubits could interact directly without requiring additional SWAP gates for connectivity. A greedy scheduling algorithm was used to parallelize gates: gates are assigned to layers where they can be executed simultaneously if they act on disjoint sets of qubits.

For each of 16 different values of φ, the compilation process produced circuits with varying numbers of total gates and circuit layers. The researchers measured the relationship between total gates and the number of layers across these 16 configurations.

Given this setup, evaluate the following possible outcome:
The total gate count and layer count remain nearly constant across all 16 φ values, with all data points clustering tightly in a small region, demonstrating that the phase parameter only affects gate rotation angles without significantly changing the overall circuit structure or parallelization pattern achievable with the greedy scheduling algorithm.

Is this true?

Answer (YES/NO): NO